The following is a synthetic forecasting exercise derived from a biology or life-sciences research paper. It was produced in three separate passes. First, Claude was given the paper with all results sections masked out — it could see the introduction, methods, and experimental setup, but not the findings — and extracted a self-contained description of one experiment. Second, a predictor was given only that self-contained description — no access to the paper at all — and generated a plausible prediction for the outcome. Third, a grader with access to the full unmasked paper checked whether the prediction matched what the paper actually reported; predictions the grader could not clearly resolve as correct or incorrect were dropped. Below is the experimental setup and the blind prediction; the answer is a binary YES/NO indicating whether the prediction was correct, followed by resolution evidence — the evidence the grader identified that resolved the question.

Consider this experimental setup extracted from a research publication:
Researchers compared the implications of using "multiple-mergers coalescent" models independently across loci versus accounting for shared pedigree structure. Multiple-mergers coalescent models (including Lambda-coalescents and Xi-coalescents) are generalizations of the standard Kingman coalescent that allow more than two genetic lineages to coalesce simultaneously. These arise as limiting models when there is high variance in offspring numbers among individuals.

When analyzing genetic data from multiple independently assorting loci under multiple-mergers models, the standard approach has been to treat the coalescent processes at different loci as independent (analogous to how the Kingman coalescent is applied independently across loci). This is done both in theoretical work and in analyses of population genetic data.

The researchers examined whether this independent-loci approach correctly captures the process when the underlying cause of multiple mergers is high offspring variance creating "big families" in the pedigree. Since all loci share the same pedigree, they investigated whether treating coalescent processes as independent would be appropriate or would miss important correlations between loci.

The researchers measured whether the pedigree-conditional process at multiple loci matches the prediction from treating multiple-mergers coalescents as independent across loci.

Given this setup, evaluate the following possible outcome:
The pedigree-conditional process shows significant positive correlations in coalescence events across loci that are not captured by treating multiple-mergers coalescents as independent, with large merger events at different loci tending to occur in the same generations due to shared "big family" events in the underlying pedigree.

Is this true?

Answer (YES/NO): NO